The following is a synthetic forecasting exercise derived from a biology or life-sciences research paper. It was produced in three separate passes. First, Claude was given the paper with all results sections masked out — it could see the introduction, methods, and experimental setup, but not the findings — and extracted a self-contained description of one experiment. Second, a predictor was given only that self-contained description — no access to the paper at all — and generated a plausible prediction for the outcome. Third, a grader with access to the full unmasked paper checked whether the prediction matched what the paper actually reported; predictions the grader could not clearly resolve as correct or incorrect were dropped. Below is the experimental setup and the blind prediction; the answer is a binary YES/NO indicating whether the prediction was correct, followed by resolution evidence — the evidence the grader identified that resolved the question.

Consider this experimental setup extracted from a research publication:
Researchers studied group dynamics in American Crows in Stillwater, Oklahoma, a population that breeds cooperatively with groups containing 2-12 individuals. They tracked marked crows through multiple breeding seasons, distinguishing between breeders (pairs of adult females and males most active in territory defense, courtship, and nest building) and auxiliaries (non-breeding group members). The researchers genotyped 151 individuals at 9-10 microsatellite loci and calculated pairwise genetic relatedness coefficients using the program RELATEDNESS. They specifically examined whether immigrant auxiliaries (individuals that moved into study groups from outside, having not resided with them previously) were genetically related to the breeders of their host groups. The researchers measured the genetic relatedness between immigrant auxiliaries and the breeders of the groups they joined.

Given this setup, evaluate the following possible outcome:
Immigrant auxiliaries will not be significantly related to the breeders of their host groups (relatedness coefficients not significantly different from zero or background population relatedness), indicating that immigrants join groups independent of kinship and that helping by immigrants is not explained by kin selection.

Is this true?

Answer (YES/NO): YES